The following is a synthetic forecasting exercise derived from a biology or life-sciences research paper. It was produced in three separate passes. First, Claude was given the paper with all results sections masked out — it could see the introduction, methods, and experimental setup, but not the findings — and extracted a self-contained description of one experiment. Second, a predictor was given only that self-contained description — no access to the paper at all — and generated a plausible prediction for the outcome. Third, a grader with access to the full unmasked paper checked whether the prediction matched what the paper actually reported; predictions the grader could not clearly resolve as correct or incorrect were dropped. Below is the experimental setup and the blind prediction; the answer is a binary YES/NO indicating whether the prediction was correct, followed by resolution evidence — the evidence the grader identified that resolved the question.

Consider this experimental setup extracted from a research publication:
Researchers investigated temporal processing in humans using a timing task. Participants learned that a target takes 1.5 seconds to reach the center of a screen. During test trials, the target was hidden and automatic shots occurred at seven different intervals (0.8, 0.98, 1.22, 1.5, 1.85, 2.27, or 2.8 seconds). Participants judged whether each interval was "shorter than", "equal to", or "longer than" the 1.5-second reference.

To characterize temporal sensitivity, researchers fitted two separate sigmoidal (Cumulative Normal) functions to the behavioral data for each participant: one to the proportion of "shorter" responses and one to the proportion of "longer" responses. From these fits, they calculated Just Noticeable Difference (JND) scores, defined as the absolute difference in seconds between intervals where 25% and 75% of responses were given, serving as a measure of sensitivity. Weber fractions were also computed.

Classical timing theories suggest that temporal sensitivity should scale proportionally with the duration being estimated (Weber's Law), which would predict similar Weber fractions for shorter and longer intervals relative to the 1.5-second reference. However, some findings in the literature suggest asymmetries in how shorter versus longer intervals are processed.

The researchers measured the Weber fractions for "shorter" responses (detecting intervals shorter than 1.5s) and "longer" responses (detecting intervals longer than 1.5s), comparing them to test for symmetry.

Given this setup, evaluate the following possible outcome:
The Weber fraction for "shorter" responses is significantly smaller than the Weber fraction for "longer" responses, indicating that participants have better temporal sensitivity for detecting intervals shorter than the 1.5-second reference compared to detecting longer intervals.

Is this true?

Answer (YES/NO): NO